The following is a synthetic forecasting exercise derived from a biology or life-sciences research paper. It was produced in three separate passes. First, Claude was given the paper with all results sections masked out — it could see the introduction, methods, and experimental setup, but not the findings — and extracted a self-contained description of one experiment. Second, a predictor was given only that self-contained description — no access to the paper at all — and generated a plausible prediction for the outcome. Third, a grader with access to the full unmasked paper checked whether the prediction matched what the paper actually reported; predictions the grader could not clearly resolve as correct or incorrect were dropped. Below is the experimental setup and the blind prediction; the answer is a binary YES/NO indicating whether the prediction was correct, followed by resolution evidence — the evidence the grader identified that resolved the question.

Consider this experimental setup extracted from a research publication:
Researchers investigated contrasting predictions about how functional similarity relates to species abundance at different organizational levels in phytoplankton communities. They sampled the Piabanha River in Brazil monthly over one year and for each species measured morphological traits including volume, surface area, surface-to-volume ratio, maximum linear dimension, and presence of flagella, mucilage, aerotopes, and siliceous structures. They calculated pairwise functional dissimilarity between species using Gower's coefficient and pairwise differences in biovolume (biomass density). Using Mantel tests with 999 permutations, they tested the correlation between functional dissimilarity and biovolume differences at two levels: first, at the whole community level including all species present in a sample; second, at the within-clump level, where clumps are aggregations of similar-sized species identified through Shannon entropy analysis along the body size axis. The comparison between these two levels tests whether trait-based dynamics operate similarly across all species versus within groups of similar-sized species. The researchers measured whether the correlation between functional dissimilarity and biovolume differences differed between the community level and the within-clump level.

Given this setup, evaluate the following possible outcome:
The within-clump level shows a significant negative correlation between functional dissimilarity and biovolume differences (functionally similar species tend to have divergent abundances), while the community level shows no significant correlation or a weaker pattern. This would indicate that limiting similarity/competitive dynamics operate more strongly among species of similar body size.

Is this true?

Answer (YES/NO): NO